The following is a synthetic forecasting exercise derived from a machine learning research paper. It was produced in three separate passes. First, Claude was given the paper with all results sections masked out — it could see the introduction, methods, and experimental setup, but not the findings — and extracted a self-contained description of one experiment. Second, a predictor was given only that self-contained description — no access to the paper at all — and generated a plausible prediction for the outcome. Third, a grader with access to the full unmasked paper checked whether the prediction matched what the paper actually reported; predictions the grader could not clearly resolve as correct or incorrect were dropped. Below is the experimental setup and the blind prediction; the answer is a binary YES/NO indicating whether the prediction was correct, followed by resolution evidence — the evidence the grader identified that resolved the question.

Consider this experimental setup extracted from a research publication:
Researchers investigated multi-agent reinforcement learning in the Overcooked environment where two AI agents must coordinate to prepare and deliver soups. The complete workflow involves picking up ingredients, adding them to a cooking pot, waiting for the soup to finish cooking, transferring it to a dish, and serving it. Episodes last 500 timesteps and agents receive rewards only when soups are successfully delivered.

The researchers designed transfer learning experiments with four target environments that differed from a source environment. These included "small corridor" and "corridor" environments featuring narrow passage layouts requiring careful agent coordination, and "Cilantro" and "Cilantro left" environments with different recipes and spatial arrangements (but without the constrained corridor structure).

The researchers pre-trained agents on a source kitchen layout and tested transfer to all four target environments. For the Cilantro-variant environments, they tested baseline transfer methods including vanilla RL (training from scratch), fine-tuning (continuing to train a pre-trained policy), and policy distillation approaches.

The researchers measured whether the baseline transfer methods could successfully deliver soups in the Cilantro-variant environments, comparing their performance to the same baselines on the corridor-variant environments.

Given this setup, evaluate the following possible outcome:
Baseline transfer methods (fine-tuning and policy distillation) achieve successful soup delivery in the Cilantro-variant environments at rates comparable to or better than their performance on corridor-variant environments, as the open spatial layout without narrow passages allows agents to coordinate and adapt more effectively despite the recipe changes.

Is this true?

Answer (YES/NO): NO